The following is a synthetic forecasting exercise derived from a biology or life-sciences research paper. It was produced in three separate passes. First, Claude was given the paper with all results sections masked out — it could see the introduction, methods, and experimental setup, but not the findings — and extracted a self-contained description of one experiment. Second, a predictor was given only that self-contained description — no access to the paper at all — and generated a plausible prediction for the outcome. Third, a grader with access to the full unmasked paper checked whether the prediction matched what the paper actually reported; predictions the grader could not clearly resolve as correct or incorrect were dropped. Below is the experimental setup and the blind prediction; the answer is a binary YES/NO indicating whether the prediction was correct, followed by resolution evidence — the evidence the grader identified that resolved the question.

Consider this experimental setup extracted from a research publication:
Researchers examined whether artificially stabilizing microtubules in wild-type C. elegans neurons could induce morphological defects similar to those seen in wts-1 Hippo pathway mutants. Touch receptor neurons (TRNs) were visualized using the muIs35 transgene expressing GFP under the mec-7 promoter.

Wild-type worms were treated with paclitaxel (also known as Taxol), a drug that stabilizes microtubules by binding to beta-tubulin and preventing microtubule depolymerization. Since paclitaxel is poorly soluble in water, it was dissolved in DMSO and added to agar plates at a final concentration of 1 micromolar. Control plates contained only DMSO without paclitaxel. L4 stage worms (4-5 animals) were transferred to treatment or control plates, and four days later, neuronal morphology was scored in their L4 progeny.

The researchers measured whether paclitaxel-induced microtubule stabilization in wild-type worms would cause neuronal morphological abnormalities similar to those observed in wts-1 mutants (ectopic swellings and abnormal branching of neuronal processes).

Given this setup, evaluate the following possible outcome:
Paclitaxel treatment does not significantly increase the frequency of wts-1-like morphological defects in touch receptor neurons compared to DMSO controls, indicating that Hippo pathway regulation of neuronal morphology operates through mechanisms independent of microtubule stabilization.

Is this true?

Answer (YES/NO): NO